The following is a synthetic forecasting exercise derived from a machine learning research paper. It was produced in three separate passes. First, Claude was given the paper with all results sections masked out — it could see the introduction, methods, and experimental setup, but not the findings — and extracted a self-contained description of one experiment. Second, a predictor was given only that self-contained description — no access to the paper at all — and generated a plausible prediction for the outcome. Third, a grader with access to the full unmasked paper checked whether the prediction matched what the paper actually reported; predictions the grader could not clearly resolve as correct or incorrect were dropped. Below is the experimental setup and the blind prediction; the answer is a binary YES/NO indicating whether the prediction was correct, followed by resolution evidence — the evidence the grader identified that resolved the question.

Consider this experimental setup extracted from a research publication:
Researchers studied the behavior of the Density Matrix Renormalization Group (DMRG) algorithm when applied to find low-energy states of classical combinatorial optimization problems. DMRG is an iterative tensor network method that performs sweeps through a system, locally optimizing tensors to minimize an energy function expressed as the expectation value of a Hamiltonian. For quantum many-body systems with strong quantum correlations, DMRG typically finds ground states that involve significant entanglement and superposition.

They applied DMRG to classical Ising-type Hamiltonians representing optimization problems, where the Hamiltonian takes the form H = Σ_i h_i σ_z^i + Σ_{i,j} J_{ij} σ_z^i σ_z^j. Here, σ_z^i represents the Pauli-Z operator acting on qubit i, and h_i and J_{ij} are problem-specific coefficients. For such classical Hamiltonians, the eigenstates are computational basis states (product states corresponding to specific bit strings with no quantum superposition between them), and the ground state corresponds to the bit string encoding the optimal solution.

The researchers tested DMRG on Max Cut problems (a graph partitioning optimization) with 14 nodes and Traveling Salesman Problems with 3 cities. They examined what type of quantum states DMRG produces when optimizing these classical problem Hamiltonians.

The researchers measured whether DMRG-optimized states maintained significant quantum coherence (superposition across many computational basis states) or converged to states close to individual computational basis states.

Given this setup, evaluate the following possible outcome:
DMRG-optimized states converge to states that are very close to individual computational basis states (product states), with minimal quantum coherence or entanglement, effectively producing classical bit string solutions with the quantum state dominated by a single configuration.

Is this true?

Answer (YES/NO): YES